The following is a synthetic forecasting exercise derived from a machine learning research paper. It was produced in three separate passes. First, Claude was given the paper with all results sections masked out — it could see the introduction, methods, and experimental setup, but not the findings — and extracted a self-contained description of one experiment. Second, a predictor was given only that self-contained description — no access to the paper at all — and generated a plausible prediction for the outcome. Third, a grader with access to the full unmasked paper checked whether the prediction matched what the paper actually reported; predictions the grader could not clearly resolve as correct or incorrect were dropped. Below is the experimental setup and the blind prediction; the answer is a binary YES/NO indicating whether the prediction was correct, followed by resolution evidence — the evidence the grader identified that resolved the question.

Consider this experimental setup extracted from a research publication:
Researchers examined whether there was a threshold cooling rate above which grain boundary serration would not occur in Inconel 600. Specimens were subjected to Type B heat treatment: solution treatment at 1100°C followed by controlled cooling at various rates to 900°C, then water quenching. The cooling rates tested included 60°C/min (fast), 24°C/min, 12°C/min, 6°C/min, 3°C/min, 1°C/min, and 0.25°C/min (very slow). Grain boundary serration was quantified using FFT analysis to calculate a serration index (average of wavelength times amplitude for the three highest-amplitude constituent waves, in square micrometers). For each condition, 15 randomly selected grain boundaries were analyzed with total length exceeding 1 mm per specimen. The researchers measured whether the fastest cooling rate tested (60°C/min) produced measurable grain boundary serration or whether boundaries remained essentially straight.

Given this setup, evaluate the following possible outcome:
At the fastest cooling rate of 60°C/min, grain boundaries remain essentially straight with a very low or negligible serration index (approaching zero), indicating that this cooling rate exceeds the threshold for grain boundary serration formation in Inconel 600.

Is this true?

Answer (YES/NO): NO